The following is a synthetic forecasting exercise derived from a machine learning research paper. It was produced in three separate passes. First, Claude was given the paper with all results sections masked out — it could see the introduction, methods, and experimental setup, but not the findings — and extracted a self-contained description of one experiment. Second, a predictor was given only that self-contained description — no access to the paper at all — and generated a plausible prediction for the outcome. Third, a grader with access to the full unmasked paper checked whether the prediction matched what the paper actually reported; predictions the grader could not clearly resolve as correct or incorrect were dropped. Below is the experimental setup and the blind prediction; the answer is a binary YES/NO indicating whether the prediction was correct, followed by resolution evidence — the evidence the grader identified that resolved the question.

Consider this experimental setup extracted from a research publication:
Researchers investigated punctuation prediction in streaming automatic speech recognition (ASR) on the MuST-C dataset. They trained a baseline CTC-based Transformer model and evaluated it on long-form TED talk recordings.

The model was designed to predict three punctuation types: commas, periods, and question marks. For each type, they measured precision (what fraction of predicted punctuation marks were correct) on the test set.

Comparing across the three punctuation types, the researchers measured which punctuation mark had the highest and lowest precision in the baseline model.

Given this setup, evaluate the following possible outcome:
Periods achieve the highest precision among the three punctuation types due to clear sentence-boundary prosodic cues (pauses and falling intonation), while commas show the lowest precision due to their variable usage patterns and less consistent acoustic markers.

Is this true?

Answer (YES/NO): YES